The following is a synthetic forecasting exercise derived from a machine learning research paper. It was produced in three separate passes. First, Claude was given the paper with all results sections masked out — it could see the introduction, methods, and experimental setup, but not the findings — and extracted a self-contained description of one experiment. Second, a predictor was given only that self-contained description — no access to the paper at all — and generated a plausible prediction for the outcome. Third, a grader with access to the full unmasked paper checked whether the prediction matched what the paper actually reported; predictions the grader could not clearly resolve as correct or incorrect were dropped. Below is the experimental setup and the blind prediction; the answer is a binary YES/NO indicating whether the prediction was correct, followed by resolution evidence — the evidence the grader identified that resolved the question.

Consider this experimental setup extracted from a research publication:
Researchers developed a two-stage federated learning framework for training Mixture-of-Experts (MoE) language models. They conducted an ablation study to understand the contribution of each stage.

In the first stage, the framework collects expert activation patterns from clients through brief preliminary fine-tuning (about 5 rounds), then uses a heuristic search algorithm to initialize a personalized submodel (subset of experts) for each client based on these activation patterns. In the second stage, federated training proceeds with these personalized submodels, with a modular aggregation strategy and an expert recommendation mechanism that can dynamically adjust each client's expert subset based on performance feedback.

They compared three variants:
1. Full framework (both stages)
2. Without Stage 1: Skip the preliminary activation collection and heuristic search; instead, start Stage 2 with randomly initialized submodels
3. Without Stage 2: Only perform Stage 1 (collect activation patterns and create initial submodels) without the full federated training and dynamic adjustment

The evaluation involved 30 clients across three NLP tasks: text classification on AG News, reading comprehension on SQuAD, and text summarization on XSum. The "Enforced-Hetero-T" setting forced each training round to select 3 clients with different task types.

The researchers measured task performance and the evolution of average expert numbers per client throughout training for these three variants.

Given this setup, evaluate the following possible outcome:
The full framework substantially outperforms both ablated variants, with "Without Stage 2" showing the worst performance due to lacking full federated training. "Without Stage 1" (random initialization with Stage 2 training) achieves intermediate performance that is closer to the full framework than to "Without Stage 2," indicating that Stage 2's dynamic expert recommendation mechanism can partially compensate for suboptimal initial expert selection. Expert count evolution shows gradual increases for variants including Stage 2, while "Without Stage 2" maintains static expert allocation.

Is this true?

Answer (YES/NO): NO